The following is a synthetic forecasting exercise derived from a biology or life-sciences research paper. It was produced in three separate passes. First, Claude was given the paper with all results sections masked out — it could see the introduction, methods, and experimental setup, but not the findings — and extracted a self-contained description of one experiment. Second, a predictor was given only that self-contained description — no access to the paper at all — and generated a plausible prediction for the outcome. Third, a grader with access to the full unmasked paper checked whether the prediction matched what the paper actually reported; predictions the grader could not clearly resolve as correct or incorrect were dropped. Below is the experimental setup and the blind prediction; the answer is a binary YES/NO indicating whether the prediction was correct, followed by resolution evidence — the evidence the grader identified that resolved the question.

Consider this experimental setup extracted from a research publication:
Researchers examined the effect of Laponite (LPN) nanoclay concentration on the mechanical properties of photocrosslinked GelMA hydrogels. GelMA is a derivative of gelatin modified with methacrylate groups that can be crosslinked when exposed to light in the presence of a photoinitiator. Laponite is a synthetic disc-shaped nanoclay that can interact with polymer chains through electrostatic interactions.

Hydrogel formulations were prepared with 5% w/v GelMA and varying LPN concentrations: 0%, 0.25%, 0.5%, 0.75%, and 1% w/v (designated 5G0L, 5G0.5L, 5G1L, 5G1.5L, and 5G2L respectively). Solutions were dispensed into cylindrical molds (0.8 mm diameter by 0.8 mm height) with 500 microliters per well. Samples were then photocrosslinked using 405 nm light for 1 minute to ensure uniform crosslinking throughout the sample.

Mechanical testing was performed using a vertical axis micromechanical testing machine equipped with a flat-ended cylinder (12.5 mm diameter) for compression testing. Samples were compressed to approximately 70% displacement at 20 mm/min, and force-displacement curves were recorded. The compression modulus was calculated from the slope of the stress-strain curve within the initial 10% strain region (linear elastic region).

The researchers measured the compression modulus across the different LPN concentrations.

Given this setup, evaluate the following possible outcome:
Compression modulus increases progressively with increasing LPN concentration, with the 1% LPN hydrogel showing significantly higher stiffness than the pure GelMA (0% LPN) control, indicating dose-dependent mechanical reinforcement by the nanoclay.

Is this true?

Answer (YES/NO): NO